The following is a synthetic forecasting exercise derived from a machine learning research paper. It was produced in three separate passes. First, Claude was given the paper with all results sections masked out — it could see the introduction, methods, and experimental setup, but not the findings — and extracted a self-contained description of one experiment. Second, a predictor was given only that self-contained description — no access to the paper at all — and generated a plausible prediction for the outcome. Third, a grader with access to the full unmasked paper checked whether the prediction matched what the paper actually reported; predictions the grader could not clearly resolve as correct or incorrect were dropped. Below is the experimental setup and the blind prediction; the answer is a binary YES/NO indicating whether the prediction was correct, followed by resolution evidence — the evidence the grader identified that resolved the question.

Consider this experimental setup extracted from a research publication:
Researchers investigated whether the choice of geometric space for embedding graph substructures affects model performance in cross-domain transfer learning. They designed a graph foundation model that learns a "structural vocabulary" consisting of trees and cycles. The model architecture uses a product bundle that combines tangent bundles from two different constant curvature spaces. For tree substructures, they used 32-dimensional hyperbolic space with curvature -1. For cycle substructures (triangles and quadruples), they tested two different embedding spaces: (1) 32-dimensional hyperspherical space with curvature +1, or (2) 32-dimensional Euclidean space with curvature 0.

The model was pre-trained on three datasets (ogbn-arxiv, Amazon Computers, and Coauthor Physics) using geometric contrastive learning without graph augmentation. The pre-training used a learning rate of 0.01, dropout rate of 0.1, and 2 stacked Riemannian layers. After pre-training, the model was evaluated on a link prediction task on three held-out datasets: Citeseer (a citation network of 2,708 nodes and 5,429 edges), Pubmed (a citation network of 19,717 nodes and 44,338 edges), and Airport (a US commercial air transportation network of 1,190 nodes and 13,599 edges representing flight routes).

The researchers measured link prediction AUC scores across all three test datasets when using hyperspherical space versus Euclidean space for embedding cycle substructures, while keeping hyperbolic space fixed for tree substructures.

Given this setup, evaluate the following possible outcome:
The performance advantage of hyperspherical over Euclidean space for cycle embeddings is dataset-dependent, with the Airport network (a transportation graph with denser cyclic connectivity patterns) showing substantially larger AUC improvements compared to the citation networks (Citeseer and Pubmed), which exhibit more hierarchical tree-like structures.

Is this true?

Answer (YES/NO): NO